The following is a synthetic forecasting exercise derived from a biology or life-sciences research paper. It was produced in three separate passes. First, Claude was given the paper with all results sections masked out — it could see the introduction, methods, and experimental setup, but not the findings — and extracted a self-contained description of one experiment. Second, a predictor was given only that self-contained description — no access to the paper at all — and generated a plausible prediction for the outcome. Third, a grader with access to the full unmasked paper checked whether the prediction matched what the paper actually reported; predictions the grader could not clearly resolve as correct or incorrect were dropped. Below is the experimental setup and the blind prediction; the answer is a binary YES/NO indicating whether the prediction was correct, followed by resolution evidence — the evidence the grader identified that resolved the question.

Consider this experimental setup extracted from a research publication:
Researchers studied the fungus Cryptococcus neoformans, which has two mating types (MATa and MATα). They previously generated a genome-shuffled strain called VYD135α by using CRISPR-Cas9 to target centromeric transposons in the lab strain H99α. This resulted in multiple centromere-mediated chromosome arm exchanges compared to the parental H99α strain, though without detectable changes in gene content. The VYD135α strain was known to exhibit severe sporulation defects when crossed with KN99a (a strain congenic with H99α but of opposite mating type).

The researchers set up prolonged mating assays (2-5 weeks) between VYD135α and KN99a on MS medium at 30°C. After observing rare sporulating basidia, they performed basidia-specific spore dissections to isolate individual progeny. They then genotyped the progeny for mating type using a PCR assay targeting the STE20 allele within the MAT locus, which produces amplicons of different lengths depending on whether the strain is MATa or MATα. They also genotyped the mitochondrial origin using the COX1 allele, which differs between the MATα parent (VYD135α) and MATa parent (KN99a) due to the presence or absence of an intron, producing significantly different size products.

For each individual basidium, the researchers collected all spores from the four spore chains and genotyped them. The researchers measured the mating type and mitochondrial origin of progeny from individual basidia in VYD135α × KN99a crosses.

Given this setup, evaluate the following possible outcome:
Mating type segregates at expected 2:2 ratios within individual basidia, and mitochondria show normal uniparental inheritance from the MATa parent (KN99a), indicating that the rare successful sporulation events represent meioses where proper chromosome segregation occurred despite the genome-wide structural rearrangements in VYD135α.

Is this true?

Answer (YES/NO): NO